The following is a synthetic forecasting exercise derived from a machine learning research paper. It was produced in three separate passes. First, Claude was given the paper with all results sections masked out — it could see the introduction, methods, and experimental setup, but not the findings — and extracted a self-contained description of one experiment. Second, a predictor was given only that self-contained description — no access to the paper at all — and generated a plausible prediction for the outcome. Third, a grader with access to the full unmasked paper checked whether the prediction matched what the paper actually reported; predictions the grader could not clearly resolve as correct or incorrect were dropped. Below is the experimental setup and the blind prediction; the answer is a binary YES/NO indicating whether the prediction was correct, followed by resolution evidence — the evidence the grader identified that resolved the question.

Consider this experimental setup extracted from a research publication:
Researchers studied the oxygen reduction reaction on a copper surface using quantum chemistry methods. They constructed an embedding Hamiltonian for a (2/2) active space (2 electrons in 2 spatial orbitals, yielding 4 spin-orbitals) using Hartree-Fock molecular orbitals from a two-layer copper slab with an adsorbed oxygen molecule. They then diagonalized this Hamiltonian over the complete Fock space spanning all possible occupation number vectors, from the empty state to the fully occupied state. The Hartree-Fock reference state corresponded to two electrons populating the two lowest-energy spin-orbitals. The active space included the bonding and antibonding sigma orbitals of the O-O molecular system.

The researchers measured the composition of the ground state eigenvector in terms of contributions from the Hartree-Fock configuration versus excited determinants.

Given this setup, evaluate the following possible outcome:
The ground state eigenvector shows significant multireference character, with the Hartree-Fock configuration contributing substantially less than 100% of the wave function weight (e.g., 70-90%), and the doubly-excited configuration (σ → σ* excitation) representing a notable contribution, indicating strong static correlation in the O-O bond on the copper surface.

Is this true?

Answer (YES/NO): YES